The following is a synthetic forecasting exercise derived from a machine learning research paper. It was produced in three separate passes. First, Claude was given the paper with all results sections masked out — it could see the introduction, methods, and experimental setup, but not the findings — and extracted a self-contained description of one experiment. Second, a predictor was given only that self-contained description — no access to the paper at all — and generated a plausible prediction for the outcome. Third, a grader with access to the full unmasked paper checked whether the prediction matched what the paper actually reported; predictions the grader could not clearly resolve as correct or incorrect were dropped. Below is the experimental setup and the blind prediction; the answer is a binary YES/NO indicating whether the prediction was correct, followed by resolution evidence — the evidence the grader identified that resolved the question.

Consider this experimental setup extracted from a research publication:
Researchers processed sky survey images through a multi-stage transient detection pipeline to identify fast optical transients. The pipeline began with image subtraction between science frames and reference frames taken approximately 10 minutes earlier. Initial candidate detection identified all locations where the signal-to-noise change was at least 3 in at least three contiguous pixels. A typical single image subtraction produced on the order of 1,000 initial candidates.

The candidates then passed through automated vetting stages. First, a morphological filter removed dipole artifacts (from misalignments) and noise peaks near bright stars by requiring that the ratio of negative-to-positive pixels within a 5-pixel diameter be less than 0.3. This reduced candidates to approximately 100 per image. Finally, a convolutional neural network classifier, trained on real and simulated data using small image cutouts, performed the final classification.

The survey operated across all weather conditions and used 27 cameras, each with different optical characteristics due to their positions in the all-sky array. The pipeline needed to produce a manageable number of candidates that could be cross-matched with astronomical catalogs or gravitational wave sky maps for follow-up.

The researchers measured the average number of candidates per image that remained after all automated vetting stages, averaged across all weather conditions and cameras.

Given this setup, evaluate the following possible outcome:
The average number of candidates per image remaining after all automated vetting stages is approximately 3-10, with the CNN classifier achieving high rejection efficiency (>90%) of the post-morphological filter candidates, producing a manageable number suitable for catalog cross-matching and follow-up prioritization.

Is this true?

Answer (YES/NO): YES